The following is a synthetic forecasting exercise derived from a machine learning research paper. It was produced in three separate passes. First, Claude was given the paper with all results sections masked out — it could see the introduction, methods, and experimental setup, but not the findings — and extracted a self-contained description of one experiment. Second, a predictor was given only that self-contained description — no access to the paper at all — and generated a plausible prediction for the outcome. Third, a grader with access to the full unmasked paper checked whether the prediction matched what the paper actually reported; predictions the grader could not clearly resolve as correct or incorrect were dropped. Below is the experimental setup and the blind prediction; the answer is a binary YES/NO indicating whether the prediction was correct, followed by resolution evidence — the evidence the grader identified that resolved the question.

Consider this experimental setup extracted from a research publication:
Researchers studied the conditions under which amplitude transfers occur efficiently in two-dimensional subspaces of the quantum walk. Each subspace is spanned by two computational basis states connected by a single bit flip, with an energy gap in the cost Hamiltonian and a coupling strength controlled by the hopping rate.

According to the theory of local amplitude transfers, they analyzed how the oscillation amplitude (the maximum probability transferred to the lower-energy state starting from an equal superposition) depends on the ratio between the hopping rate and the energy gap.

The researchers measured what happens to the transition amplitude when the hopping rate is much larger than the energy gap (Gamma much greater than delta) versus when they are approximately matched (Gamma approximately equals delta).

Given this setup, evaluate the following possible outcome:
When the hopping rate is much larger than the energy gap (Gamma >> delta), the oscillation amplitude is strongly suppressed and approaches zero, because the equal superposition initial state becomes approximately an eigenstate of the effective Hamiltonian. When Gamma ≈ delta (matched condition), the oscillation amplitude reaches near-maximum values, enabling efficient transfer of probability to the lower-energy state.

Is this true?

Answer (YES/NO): YES